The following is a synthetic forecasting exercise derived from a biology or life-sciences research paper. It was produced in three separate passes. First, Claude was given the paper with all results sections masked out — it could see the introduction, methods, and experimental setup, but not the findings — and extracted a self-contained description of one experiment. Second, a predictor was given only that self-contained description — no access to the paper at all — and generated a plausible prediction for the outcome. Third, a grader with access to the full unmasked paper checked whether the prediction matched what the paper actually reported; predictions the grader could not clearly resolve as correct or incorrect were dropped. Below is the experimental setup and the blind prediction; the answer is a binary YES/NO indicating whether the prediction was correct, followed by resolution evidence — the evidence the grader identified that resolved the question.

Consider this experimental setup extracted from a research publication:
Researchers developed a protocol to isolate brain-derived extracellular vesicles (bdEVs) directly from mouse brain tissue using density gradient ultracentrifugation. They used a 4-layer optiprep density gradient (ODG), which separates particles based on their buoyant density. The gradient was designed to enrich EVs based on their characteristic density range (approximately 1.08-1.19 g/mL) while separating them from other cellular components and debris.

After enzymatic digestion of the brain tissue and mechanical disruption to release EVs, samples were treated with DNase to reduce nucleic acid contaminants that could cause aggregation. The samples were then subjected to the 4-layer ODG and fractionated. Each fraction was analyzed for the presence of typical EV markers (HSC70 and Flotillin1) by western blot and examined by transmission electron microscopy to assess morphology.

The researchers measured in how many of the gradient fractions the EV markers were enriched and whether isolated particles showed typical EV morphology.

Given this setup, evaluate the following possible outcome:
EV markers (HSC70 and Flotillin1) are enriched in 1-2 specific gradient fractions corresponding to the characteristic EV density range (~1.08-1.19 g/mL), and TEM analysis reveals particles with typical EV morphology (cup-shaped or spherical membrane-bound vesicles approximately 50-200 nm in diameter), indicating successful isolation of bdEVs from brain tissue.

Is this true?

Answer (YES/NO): NO